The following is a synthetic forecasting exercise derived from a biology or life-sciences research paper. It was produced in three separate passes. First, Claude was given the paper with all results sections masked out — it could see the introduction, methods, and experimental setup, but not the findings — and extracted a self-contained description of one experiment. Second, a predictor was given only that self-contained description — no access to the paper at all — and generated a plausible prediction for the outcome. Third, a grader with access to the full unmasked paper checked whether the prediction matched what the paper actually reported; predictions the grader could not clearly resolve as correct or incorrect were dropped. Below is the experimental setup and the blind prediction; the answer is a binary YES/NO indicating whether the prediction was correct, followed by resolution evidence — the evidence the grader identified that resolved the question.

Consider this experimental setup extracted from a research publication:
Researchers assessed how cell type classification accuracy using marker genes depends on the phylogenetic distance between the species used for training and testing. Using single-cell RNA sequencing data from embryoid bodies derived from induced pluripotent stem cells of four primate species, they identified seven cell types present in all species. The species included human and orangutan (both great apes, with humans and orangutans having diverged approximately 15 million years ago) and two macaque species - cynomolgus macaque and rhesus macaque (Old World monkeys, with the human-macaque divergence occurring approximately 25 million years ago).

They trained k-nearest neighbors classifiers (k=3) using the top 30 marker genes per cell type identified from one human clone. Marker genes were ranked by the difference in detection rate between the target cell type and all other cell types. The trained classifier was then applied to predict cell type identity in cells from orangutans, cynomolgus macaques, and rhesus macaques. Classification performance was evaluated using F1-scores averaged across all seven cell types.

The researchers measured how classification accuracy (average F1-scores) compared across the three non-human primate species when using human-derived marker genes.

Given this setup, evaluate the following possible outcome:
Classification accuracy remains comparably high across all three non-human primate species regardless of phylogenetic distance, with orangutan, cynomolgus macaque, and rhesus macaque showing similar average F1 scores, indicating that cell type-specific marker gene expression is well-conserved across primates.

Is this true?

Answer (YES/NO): NO